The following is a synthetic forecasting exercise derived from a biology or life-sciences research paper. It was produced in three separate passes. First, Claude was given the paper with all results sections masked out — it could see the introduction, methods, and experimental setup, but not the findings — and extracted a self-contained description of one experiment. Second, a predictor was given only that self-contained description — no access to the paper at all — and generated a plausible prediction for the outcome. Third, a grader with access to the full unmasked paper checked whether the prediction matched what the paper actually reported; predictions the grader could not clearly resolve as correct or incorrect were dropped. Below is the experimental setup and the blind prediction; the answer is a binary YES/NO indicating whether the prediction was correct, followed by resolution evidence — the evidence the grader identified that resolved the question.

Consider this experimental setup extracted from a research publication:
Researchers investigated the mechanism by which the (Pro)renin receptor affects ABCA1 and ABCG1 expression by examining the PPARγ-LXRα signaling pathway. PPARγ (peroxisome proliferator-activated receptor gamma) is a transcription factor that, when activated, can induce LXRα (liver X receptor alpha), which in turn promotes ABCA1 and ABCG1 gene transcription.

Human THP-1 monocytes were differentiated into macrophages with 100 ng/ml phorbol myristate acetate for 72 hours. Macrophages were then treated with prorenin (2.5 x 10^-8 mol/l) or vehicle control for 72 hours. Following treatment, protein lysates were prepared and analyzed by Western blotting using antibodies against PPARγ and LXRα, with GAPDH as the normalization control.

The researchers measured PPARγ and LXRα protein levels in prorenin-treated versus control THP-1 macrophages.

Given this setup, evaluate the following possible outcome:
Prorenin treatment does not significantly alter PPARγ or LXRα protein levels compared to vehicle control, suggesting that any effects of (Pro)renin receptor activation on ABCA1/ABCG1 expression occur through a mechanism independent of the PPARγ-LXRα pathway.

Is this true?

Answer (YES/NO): NO